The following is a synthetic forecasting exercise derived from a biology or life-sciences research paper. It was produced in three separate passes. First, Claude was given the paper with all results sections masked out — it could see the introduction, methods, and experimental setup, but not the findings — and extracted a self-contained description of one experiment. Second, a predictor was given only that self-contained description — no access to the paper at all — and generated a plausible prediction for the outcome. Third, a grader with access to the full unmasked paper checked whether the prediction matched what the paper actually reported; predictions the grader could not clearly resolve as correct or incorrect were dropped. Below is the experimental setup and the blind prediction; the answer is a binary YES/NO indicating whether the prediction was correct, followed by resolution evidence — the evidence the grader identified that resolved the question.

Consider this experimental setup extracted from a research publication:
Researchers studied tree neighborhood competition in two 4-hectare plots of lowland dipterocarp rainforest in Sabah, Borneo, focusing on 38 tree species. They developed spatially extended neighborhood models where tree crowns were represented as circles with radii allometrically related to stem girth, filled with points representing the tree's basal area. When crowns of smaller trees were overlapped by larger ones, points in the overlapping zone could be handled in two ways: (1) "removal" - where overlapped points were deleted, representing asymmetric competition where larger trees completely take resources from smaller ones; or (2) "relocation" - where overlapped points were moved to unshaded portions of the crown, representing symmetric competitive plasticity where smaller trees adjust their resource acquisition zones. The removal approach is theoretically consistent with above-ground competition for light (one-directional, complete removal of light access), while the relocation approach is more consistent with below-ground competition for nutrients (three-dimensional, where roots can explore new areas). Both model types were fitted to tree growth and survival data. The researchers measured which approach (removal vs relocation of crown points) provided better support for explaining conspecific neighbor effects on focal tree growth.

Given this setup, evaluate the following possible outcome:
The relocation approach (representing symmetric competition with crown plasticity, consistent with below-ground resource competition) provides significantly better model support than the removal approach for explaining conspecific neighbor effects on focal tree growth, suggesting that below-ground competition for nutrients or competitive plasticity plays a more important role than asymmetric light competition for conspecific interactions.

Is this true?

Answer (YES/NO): YES